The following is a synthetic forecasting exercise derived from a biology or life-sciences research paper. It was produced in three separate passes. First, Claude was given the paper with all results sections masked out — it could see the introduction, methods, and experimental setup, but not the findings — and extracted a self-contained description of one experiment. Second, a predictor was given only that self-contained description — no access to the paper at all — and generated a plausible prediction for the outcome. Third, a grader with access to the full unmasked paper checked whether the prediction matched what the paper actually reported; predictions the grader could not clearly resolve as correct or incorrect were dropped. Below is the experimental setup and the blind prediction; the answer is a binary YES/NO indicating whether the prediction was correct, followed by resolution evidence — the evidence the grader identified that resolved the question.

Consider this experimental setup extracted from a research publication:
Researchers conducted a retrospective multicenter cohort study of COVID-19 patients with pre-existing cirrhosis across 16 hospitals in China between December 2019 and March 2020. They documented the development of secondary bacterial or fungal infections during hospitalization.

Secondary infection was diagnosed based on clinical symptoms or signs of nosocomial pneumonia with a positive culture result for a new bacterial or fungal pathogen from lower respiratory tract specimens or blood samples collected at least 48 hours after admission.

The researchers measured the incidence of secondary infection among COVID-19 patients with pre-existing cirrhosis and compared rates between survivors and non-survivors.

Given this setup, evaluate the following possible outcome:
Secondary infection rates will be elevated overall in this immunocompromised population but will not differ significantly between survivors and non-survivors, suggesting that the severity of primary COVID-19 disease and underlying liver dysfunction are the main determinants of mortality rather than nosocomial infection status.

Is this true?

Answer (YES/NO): YES